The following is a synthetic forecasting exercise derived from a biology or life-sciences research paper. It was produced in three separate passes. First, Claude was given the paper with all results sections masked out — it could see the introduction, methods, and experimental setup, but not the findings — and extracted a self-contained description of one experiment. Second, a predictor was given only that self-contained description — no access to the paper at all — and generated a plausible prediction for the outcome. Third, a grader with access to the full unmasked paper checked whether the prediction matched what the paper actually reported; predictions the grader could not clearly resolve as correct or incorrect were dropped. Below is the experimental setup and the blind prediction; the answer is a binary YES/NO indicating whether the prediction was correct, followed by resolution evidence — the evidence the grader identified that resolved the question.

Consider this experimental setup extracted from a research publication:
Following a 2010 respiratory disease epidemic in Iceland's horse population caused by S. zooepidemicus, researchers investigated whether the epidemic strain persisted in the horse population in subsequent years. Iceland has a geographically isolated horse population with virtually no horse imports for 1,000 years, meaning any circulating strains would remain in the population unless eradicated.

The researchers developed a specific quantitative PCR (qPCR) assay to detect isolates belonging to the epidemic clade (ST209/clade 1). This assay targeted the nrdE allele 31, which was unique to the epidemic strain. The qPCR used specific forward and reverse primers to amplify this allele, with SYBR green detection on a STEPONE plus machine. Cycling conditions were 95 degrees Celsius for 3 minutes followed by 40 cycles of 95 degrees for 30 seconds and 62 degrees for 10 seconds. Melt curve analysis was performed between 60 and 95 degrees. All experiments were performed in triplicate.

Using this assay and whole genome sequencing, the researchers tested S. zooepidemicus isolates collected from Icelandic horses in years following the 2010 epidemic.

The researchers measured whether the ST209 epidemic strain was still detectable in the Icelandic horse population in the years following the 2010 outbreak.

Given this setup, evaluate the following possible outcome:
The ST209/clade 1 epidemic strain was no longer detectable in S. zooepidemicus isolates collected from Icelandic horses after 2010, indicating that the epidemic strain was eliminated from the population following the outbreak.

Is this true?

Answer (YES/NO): NO